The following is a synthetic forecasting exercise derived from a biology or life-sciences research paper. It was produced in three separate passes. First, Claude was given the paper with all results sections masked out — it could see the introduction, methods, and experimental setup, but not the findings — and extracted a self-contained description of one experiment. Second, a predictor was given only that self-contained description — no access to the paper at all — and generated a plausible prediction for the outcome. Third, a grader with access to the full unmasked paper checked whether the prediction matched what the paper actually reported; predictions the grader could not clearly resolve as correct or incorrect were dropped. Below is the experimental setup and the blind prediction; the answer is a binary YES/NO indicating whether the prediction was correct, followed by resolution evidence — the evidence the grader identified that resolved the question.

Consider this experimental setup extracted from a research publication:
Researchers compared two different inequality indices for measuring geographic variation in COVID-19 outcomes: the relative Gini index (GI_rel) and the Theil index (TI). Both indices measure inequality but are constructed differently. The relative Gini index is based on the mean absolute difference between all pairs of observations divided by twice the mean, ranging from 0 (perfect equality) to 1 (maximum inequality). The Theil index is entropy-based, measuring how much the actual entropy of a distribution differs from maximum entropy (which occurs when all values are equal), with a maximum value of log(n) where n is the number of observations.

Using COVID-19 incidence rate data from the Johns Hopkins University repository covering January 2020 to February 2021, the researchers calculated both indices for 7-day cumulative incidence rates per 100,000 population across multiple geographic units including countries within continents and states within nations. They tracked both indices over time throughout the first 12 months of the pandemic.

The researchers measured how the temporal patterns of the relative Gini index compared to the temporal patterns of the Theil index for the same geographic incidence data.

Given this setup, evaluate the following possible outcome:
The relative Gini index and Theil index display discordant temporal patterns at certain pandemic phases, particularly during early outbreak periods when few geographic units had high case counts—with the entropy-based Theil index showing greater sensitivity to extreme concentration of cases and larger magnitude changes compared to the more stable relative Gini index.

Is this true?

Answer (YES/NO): NO